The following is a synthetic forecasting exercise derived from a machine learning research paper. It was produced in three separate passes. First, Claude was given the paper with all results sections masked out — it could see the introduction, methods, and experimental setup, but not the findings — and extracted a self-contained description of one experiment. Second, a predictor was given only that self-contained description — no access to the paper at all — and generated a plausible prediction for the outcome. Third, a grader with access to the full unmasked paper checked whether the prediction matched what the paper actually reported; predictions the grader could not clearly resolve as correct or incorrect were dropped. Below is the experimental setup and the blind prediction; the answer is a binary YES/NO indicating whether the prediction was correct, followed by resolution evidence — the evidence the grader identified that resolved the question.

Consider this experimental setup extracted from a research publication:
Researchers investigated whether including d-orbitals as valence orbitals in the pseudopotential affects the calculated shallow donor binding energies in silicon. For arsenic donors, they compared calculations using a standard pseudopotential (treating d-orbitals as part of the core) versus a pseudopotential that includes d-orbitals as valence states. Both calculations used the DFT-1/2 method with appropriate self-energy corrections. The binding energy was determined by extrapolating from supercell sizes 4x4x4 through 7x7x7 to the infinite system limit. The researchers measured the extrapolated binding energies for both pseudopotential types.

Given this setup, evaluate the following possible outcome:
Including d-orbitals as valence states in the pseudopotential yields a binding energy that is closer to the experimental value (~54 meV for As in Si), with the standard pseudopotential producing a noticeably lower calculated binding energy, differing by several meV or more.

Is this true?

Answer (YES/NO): NO